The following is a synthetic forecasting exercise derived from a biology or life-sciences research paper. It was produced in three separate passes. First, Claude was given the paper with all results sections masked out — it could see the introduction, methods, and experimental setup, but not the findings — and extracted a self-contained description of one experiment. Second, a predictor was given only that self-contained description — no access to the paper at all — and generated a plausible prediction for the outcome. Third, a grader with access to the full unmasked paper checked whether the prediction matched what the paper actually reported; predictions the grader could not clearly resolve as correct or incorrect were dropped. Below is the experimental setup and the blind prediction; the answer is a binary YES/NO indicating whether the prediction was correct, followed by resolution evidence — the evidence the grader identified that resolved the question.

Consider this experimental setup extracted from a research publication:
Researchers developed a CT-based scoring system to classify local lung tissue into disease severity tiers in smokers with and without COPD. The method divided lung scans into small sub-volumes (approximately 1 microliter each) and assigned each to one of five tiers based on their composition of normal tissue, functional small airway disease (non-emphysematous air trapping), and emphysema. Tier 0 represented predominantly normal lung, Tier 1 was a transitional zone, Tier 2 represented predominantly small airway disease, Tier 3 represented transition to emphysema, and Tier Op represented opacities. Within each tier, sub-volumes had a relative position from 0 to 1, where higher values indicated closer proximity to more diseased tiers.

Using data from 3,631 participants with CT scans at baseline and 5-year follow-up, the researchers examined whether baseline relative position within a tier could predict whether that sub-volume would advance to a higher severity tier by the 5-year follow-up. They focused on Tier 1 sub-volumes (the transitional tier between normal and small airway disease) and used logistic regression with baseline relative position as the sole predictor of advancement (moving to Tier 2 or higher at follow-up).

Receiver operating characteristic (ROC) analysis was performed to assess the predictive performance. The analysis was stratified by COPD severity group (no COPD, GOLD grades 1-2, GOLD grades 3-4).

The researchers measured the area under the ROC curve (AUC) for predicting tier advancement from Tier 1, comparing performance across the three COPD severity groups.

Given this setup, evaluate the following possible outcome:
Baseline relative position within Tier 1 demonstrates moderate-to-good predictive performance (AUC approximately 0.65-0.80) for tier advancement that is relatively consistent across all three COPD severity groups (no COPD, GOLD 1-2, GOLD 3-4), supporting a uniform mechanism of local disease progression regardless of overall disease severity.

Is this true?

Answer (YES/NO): NO